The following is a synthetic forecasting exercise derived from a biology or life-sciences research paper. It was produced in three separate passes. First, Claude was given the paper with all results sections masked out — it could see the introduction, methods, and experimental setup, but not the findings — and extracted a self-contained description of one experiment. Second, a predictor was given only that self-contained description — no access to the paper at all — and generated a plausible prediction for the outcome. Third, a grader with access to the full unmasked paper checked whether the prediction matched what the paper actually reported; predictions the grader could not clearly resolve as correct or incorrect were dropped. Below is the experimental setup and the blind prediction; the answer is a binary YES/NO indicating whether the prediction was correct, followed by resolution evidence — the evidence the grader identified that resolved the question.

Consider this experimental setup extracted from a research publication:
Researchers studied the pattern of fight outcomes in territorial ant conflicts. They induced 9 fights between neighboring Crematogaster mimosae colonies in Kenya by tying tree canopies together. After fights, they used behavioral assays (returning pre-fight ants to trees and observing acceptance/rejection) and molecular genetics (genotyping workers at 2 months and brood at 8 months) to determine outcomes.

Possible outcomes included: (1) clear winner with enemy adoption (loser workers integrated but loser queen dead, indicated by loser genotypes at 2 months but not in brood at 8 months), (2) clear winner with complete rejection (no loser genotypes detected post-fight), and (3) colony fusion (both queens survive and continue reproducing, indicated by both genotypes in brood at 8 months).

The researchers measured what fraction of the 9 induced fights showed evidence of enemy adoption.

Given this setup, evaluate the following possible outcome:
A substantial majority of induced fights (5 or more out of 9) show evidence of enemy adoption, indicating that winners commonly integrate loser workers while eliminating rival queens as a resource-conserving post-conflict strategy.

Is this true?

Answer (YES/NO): YES